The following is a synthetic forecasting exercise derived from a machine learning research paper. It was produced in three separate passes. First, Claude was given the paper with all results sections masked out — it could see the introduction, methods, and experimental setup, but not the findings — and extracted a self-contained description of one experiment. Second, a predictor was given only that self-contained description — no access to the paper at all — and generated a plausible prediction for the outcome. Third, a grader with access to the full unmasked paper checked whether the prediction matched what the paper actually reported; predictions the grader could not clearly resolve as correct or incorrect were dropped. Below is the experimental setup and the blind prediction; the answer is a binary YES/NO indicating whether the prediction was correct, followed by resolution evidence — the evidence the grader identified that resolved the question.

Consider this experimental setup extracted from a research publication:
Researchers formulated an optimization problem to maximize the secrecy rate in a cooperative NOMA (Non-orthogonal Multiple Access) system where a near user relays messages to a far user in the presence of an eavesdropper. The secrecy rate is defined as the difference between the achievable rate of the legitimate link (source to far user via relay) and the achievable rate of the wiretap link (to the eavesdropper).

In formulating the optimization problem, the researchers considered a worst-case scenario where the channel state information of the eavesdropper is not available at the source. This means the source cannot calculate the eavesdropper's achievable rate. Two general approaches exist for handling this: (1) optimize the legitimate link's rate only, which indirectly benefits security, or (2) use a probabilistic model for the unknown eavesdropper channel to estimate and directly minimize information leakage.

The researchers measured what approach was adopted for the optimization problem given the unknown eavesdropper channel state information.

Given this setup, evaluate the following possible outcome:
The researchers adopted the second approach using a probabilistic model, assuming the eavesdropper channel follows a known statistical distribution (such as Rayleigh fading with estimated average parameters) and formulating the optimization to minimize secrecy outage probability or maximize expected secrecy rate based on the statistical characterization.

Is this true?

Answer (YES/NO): NO